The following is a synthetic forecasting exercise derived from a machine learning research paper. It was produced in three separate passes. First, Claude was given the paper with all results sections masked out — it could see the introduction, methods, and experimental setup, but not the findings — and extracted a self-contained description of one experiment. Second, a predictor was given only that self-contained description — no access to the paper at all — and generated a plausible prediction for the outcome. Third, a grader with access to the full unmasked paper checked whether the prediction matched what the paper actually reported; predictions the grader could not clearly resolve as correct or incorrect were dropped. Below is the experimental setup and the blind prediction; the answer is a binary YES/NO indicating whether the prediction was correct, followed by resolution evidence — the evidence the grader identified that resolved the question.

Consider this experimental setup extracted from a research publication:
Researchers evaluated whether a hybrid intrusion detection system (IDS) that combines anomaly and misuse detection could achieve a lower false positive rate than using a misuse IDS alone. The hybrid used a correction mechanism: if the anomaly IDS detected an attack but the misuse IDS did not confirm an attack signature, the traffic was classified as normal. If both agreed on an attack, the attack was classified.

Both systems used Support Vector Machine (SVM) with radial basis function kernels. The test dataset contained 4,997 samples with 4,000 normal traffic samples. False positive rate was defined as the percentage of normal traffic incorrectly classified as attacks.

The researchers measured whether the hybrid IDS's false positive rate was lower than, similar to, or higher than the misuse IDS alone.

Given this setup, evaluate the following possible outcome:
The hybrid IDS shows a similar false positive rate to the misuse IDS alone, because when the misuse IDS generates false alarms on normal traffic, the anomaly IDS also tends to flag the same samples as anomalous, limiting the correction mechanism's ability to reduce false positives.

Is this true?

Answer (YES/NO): NO